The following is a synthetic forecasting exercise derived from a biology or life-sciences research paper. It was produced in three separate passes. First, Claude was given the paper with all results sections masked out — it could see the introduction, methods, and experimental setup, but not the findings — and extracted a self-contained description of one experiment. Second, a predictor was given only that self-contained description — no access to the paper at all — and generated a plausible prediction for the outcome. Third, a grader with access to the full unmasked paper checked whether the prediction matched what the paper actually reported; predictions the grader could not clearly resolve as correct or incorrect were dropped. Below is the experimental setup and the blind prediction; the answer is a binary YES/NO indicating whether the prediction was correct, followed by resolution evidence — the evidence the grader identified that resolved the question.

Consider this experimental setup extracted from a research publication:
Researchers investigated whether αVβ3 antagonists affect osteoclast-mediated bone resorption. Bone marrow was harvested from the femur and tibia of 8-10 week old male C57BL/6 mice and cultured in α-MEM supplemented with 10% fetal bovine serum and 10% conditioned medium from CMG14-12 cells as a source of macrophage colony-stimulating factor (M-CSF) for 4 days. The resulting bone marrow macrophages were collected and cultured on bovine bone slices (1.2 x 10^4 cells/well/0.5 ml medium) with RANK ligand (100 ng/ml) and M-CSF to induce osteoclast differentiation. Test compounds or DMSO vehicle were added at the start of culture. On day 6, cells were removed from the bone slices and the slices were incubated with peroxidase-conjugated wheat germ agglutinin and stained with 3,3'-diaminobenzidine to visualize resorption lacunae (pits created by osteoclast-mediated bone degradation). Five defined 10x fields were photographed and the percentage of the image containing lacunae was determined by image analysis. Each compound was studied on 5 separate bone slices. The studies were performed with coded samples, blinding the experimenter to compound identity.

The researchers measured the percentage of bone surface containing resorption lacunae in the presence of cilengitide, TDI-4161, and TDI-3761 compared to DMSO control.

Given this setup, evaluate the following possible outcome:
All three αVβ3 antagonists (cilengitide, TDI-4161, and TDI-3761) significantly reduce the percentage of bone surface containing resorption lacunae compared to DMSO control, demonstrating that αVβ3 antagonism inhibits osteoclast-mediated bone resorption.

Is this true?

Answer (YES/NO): YES